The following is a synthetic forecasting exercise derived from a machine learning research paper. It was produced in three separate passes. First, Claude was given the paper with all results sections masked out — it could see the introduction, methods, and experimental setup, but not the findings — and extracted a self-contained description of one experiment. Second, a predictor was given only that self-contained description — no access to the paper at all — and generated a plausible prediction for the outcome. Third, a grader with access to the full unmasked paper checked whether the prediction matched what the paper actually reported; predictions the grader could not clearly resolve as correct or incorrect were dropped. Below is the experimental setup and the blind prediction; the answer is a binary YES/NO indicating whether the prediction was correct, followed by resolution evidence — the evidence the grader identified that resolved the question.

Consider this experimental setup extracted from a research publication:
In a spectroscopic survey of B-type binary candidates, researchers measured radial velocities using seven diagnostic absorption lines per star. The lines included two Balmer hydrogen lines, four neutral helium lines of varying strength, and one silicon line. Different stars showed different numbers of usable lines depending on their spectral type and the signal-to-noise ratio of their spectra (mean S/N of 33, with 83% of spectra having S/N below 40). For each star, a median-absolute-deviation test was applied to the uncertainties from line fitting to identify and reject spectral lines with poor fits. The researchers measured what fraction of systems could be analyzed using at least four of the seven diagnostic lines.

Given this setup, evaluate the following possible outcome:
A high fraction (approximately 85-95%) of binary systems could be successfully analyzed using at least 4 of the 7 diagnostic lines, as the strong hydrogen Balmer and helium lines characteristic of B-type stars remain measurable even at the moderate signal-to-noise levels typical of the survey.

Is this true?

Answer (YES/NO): NO